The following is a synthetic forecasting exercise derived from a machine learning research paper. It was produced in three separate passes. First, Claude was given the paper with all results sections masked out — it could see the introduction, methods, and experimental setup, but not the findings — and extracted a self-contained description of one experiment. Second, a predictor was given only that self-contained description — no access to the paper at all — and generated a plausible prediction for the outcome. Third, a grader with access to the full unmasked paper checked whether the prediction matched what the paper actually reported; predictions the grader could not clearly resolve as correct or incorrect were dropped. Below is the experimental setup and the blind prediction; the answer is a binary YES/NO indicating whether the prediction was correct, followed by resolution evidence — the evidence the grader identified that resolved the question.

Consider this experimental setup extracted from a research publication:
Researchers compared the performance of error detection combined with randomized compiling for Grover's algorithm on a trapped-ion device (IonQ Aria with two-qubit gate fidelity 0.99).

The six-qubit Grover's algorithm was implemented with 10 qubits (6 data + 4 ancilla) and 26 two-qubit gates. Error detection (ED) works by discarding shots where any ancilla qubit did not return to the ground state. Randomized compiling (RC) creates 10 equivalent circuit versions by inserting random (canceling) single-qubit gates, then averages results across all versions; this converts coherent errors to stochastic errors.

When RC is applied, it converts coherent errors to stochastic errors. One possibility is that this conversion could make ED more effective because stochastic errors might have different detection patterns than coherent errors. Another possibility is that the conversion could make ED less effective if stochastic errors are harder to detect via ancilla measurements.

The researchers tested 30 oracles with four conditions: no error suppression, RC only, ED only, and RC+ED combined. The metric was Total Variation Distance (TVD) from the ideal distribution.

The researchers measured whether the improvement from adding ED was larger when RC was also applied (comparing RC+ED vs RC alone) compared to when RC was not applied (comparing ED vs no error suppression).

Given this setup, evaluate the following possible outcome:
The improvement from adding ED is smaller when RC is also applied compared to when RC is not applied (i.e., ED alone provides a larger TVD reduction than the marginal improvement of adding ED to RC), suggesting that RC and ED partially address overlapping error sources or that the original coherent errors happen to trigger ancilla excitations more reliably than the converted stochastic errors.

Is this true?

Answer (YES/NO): NO